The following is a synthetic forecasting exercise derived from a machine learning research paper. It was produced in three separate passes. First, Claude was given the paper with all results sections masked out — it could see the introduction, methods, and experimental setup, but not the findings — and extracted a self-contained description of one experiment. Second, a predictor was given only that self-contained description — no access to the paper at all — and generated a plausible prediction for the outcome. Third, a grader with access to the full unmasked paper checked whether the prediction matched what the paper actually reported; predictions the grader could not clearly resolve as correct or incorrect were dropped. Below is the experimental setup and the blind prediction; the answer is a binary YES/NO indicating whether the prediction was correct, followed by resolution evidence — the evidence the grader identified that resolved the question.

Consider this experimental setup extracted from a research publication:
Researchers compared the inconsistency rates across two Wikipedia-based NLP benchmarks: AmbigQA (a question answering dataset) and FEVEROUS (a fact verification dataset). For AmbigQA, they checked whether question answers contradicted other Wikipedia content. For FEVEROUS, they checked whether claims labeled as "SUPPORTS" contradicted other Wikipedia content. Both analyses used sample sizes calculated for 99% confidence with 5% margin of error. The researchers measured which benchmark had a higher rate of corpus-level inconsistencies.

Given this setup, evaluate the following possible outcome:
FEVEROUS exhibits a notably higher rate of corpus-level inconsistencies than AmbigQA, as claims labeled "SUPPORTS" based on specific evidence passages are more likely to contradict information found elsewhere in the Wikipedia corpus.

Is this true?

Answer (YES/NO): YES